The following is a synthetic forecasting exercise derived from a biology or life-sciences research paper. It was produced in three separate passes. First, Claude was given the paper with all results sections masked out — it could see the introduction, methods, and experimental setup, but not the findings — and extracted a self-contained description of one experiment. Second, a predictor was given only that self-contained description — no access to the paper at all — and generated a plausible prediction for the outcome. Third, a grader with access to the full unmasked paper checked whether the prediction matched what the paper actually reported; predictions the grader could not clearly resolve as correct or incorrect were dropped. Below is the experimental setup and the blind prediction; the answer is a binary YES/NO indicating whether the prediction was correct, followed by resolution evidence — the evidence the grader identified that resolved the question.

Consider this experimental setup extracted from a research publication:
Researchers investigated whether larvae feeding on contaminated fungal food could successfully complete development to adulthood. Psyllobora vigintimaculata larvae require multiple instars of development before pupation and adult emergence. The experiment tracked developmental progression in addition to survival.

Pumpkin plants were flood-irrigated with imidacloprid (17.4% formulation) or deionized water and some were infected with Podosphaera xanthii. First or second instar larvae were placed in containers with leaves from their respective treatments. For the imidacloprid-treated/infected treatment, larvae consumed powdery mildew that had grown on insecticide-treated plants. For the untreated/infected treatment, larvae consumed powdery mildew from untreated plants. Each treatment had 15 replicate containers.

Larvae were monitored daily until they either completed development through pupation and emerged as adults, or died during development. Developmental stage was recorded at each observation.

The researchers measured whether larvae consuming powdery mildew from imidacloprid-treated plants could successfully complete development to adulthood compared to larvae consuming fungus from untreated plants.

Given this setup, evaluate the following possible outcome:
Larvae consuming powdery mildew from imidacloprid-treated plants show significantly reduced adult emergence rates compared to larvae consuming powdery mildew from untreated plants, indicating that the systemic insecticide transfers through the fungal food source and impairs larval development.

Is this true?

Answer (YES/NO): YES